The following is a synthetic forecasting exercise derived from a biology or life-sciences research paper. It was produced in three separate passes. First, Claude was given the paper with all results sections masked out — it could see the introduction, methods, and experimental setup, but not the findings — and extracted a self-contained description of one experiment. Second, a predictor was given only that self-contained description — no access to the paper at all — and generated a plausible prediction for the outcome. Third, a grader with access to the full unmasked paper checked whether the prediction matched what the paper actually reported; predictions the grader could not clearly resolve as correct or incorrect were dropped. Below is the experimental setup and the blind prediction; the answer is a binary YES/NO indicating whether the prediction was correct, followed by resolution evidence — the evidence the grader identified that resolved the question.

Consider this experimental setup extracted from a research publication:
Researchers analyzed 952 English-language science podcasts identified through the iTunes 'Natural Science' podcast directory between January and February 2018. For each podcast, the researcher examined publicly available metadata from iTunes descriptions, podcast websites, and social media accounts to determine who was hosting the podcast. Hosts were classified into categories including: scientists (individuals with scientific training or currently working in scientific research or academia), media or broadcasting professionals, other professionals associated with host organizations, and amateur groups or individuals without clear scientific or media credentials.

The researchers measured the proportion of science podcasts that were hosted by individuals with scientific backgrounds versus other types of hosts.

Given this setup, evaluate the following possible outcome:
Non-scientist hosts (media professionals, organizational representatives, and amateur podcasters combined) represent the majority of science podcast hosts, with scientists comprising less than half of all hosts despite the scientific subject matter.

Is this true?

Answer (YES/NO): NO